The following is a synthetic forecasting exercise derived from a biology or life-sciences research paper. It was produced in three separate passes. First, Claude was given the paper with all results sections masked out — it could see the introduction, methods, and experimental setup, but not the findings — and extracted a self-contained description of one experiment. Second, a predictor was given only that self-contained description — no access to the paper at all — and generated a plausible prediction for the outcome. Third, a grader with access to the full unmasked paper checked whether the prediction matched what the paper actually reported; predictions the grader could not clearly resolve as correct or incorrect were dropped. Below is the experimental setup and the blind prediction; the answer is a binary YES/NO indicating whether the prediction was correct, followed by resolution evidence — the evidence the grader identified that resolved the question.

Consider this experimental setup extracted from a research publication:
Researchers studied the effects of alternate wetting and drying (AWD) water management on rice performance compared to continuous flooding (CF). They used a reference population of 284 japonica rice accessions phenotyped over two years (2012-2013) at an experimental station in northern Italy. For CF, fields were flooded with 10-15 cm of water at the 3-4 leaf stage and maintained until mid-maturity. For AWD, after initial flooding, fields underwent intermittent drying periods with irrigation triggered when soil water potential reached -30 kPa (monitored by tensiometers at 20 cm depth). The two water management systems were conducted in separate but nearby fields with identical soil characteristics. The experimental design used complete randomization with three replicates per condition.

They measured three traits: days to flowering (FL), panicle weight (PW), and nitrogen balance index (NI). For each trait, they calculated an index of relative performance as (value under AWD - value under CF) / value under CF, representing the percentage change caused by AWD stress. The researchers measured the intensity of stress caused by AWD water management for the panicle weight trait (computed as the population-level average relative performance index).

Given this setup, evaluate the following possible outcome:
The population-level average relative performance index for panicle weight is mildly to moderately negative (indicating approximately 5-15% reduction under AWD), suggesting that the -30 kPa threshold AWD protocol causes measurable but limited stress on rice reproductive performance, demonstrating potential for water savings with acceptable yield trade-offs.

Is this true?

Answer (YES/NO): NO